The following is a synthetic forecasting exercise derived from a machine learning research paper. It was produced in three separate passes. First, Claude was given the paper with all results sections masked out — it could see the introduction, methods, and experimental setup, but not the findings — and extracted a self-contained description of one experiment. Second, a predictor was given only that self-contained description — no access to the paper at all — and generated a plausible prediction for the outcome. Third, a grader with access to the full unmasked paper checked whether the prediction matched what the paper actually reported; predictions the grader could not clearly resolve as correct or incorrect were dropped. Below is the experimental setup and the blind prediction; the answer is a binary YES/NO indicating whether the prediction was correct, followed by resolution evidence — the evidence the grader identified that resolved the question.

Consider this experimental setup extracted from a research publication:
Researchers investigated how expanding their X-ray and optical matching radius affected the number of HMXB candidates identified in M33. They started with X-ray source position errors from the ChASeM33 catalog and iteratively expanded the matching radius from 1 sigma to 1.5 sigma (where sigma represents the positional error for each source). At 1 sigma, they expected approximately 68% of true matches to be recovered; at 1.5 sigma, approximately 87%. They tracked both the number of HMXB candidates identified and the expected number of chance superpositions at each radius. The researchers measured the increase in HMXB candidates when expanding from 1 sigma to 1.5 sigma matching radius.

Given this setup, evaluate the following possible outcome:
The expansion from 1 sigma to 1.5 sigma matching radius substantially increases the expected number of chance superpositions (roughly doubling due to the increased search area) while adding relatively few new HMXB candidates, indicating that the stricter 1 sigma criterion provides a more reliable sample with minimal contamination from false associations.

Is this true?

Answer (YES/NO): NO